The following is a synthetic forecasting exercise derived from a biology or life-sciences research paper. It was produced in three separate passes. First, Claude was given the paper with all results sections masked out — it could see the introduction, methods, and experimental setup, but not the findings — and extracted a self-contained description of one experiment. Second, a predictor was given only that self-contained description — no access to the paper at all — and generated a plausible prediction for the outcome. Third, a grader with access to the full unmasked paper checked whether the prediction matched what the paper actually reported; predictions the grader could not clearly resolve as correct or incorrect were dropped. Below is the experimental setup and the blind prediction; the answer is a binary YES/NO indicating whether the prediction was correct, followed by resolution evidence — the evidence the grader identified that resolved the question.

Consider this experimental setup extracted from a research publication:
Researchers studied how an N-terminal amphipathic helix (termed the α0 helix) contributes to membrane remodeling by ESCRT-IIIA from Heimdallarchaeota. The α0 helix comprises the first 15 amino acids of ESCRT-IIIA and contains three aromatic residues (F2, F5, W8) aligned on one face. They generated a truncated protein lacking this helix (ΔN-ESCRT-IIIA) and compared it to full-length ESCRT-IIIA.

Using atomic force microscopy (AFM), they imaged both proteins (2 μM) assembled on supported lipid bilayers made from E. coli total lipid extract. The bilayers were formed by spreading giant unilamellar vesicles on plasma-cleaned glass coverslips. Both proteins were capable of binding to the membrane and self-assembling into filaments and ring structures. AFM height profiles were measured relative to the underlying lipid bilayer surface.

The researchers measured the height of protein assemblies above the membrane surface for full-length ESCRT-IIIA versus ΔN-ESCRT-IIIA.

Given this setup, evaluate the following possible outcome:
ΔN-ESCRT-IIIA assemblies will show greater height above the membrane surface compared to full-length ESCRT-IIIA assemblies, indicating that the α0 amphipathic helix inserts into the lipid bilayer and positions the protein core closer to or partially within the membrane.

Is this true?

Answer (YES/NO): YES